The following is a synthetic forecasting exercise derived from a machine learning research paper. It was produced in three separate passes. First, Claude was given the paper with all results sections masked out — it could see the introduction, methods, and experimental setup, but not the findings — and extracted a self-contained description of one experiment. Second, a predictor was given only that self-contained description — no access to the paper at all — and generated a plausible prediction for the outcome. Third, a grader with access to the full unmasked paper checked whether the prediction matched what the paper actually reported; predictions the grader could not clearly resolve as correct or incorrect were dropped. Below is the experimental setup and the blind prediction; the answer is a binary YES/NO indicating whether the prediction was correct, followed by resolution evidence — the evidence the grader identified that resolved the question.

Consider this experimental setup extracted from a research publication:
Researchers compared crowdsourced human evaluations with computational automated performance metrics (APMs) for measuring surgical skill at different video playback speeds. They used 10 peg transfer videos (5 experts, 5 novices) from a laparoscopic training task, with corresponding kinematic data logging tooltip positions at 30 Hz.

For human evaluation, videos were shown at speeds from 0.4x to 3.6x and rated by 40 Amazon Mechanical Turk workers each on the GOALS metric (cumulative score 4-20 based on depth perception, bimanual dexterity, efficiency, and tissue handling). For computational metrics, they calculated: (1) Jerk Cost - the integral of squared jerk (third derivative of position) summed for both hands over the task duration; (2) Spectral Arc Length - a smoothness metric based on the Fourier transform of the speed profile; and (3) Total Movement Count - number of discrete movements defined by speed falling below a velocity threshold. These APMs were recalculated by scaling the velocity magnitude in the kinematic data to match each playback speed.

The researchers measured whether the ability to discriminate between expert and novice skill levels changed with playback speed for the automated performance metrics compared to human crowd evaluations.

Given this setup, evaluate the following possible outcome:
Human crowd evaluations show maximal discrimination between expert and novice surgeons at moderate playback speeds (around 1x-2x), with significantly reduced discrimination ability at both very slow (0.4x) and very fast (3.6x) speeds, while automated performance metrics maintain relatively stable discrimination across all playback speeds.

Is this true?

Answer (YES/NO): NO